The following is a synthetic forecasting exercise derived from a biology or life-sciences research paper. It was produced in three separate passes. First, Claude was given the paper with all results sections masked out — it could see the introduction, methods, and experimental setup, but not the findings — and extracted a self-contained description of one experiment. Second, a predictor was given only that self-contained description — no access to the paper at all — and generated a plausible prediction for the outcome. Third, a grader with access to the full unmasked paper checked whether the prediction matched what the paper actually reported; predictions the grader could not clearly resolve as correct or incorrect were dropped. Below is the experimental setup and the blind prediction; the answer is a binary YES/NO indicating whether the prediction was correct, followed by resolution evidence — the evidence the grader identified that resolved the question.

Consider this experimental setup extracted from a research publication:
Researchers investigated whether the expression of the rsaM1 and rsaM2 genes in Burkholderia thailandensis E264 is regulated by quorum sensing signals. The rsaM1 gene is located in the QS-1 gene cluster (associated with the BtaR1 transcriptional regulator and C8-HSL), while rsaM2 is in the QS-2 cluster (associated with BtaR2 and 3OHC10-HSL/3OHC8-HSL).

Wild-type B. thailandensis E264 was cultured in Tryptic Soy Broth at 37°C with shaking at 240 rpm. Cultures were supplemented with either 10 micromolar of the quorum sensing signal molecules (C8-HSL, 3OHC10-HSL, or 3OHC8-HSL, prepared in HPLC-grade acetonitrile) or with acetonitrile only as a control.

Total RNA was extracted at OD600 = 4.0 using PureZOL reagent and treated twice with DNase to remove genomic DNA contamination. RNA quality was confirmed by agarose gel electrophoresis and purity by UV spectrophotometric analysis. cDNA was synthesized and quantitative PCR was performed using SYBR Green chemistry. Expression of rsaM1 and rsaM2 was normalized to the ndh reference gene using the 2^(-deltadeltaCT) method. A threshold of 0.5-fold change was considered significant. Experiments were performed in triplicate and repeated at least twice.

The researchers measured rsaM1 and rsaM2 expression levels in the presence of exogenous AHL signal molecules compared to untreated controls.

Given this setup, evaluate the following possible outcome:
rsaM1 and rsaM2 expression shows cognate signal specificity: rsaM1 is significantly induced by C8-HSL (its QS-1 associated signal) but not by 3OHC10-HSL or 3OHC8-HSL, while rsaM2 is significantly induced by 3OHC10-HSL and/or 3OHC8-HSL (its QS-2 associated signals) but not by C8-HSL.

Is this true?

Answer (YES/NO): NO